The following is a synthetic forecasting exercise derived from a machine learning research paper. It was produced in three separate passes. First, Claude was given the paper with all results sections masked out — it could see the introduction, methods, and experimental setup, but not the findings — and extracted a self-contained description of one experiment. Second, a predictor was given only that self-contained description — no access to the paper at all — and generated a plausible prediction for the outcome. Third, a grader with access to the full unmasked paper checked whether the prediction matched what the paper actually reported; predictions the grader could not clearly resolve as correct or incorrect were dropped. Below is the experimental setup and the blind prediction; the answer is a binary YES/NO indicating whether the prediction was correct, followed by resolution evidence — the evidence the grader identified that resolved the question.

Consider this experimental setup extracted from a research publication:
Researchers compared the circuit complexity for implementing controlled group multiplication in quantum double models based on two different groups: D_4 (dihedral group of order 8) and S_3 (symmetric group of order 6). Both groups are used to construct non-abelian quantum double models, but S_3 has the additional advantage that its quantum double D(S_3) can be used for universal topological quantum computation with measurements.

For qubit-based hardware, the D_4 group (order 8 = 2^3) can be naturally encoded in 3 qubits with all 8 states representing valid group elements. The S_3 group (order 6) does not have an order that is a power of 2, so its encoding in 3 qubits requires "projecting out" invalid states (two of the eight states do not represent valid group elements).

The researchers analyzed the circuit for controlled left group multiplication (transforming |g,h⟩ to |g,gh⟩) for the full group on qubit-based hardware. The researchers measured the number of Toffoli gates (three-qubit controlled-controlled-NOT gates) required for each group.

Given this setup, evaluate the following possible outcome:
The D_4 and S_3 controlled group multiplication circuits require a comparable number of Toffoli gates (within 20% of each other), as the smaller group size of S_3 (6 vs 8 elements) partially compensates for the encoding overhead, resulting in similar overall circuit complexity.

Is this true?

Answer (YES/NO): NO